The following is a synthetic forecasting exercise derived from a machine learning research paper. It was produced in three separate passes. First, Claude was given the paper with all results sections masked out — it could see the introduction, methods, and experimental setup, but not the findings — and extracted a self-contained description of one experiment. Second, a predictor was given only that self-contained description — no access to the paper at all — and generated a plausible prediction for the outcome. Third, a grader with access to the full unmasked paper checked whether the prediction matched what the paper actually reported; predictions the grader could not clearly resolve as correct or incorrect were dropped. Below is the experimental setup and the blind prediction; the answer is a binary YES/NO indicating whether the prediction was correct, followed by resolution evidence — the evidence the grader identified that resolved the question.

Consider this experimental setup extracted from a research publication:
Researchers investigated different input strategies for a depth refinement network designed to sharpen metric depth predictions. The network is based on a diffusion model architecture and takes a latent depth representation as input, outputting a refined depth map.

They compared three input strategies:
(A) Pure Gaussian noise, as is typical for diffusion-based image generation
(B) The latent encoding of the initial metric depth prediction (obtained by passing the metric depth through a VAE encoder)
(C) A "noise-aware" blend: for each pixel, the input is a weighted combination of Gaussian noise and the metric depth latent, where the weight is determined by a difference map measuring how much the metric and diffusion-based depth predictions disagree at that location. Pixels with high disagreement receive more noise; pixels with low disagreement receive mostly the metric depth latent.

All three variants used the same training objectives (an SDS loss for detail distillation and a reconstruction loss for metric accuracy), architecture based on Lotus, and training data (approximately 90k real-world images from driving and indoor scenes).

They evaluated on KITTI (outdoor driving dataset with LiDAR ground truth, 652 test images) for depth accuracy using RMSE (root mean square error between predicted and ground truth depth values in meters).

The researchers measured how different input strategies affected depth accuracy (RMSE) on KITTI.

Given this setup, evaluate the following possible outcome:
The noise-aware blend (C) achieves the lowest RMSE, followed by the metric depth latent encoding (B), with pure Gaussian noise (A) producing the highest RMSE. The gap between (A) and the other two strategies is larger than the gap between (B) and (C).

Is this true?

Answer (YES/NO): NO